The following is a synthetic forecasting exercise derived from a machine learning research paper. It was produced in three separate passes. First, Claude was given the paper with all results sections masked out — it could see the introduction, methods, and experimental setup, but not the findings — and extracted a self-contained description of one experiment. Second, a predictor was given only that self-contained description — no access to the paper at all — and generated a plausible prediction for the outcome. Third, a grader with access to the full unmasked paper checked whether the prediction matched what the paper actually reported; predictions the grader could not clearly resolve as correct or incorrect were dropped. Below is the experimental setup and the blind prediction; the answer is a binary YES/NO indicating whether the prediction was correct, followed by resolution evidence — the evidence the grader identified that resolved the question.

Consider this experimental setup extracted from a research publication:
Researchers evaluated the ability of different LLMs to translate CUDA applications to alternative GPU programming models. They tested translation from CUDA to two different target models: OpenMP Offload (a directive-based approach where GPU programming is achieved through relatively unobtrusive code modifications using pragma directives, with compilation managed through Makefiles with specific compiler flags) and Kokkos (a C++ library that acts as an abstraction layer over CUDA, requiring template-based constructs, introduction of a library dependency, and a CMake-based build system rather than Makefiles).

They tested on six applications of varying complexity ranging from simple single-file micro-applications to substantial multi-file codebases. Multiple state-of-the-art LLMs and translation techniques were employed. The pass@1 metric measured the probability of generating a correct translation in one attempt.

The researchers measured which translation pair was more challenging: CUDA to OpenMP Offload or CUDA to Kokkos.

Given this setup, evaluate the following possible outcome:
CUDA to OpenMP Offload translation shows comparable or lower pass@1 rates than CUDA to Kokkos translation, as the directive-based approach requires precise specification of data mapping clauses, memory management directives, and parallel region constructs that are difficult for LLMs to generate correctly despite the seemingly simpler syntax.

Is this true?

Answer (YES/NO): NO